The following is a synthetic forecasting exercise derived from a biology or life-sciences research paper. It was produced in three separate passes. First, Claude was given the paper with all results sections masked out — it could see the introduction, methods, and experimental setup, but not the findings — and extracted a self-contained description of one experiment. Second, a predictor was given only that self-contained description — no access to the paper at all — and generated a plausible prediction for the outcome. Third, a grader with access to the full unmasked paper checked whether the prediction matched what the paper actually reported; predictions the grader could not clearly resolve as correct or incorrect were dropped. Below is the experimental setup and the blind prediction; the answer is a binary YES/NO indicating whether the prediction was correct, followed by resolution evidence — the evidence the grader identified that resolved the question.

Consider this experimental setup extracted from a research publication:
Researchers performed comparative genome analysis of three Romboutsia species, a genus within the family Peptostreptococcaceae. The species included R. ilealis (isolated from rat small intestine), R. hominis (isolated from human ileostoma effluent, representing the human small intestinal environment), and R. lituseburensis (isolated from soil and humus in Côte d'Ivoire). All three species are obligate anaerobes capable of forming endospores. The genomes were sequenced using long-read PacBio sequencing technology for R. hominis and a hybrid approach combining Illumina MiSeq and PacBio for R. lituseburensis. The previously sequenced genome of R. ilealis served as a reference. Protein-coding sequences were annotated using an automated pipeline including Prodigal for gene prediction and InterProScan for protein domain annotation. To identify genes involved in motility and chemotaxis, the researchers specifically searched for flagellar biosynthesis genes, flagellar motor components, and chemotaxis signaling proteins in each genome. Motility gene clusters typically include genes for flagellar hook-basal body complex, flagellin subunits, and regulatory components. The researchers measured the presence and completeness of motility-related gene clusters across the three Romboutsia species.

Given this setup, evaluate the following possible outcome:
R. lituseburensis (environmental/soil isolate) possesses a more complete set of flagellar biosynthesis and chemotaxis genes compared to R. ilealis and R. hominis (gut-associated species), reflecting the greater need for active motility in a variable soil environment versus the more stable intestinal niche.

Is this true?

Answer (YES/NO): NO